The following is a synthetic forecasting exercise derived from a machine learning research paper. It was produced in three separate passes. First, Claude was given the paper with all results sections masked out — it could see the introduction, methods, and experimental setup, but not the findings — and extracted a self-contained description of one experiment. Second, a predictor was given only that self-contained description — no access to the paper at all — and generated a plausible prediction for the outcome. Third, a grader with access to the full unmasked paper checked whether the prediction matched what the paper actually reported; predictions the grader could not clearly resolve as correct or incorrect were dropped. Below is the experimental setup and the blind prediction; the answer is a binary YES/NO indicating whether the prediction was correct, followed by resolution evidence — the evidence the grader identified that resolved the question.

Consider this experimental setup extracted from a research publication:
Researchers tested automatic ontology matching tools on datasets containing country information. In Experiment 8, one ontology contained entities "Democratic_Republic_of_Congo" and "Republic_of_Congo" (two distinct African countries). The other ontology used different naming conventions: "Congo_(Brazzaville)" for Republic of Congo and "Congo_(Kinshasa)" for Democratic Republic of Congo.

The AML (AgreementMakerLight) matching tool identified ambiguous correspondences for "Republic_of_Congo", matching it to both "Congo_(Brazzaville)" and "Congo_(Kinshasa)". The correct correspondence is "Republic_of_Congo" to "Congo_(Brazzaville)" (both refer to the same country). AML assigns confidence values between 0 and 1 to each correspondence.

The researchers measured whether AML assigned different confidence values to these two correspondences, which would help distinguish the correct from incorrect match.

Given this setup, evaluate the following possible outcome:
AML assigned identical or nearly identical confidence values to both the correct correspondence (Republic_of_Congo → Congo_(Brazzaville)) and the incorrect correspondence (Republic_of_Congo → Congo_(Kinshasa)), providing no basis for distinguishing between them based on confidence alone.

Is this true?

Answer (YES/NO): YES